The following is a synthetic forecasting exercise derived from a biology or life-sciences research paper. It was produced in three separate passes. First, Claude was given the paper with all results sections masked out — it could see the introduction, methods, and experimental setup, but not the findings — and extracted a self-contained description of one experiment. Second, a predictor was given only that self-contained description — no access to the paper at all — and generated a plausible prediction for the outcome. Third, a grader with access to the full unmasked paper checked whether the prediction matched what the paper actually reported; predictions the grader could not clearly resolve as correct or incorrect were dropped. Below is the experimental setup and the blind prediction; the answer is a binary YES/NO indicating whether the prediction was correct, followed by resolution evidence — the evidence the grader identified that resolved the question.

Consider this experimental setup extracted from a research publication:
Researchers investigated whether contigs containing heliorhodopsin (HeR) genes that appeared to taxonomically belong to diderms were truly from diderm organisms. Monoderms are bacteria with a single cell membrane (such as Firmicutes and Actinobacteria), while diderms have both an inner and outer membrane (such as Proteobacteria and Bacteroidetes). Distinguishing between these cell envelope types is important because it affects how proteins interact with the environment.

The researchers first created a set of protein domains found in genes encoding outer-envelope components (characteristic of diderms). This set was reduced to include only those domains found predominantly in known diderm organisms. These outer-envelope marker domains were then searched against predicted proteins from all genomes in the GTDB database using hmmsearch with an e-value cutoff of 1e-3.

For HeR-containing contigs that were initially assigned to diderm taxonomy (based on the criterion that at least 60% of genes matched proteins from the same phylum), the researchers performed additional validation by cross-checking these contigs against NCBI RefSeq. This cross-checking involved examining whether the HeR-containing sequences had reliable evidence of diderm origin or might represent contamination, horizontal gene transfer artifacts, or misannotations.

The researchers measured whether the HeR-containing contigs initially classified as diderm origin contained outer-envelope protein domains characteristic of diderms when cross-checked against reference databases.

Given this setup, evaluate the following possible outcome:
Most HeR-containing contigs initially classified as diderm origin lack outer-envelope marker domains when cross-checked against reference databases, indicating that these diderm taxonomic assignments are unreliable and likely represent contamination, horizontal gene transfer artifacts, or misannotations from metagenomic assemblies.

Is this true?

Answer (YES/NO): YES